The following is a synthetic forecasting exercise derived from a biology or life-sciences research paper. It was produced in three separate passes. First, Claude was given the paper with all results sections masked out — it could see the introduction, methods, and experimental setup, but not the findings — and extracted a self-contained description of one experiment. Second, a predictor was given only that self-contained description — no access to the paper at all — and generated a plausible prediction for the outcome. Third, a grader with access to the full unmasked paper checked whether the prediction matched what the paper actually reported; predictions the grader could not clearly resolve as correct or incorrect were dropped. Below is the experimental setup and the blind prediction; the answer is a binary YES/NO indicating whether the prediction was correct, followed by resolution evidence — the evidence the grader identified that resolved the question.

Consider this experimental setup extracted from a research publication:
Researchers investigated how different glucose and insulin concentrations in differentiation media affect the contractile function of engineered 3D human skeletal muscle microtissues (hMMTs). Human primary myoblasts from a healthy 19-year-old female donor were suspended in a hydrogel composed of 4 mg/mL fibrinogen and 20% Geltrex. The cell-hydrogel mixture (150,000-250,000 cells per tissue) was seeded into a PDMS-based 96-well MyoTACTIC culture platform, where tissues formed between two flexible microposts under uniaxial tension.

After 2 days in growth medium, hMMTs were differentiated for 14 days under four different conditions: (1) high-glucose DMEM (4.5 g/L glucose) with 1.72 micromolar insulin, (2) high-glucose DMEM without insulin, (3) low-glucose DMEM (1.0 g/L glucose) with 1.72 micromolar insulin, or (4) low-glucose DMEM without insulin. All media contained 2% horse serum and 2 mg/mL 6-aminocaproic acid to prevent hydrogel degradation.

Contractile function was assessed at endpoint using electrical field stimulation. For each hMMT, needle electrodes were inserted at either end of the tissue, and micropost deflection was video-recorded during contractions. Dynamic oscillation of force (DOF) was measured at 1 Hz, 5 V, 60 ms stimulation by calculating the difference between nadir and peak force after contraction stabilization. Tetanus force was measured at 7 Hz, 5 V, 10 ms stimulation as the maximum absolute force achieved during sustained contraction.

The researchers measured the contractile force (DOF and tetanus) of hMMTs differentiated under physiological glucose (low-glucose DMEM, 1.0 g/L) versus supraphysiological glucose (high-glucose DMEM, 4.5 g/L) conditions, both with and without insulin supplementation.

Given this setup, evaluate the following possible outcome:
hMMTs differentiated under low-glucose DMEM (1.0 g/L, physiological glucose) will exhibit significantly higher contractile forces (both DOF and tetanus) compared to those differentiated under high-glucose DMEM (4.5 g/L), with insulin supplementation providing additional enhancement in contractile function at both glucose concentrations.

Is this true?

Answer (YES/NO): NO